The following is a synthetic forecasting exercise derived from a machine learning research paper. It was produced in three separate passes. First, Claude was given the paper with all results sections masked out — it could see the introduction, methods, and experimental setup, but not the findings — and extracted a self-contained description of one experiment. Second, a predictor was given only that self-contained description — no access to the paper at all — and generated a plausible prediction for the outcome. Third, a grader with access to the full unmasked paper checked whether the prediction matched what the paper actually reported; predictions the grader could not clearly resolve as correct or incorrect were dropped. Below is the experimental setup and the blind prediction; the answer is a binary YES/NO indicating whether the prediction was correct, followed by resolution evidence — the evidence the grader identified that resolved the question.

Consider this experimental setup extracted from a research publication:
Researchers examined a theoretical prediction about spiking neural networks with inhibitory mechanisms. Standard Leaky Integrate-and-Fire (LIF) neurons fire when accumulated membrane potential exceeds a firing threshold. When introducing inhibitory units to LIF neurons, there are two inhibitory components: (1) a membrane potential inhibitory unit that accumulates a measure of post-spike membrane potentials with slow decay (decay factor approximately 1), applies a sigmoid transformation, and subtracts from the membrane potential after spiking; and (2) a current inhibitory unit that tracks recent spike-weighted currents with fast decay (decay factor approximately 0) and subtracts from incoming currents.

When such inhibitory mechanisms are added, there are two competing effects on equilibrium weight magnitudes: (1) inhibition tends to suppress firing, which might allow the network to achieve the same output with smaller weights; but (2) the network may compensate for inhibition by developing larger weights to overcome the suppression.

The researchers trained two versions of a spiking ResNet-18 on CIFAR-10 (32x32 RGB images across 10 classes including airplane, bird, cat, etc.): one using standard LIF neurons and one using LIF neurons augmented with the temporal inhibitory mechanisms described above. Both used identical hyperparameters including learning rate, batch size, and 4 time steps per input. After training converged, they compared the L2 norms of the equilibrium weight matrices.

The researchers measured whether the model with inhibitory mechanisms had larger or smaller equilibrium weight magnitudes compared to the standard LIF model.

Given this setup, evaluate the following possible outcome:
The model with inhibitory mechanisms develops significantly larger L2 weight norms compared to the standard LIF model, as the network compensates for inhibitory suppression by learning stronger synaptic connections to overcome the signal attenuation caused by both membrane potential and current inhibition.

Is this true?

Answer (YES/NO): YES